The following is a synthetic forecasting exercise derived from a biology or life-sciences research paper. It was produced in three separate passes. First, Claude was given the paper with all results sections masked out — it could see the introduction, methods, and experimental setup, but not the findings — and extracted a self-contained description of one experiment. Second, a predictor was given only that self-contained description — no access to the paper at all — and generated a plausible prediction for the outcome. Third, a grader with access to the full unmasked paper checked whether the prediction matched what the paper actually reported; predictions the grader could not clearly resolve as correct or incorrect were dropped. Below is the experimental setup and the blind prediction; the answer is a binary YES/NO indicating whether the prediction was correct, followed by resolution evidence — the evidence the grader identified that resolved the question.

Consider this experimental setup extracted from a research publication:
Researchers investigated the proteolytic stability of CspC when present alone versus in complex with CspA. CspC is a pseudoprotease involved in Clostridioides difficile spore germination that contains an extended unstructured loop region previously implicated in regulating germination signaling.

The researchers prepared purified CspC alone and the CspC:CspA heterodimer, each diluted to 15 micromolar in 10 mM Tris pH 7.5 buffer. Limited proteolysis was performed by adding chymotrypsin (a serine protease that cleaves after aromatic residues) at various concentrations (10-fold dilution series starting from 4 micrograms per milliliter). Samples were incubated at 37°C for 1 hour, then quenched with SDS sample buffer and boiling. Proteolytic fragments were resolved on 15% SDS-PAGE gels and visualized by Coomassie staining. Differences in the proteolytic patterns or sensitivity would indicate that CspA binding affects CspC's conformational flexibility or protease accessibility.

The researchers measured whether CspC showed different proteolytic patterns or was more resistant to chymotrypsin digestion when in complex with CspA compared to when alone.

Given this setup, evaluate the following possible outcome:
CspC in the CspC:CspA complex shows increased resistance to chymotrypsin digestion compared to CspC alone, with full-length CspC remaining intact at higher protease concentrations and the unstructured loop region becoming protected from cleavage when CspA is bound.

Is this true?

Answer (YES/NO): YES